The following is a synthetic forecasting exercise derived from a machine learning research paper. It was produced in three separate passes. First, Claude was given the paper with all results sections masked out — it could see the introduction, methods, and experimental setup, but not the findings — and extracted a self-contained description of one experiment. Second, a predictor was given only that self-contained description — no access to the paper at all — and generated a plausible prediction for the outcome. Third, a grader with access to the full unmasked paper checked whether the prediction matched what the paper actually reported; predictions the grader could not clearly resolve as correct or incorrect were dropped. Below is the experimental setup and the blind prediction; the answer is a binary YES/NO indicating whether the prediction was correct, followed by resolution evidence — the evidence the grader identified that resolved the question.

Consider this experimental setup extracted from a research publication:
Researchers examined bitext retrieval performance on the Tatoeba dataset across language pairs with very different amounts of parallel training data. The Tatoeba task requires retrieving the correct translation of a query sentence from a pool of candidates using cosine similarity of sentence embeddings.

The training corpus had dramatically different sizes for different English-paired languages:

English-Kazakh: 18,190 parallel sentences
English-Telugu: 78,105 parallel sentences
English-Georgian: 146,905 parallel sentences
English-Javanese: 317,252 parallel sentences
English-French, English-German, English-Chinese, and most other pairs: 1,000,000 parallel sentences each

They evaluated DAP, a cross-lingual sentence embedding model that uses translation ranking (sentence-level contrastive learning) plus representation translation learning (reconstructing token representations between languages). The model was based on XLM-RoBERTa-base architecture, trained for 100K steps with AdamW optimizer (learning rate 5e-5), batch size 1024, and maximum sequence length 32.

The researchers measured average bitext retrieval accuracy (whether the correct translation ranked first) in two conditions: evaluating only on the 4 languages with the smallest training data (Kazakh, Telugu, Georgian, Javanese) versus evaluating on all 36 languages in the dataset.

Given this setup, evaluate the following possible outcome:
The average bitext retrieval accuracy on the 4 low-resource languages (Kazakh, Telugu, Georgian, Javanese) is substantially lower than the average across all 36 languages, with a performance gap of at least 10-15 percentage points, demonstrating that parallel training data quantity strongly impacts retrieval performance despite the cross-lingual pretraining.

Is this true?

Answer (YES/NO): YES